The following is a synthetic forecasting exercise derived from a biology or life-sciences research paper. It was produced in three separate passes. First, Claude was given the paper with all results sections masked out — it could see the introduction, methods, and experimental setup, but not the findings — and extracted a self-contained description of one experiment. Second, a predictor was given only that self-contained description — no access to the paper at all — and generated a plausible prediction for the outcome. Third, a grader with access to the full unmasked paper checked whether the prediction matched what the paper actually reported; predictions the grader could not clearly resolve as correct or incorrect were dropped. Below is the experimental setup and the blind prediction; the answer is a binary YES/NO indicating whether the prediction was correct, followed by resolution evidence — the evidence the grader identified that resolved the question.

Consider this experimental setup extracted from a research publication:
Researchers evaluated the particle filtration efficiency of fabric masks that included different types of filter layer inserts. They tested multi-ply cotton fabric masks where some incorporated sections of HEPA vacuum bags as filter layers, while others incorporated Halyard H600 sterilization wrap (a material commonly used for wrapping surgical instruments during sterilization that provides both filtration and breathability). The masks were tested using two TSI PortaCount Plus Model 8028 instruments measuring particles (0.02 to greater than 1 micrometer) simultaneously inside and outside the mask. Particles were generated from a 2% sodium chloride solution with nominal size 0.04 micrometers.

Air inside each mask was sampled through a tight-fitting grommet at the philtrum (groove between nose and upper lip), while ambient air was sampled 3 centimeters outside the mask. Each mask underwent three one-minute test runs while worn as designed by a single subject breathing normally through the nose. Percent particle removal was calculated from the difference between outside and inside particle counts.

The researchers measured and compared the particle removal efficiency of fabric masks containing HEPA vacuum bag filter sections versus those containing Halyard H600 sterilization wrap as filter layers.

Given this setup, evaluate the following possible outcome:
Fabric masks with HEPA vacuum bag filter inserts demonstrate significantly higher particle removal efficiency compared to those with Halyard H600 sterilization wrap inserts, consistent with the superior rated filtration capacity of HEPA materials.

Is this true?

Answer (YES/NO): YES